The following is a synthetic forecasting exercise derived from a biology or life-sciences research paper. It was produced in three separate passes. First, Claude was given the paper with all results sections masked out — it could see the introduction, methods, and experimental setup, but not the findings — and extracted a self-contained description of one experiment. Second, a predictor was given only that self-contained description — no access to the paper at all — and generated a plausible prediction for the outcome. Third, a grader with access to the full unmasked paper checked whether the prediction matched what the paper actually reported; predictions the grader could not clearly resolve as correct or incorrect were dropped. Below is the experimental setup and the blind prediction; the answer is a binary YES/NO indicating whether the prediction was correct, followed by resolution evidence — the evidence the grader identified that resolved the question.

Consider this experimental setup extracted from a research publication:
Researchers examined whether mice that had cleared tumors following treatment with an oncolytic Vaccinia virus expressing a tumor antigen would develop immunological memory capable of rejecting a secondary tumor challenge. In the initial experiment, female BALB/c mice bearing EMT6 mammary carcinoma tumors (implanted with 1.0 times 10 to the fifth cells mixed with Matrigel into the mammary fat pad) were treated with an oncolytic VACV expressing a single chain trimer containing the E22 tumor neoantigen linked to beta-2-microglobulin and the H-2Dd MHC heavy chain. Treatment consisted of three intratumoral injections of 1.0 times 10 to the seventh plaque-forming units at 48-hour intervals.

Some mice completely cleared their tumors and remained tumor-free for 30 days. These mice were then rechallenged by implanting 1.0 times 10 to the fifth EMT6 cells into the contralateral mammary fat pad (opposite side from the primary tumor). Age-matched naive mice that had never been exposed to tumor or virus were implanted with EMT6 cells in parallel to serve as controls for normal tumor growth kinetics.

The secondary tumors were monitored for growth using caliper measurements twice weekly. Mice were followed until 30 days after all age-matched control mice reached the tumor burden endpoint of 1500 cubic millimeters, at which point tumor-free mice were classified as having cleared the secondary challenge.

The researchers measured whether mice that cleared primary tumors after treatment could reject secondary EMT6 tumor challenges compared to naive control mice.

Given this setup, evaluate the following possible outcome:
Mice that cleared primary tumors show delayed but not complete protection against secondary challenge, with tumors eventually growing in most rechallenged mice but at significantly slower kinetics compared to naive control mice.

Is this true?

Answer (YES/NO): NO